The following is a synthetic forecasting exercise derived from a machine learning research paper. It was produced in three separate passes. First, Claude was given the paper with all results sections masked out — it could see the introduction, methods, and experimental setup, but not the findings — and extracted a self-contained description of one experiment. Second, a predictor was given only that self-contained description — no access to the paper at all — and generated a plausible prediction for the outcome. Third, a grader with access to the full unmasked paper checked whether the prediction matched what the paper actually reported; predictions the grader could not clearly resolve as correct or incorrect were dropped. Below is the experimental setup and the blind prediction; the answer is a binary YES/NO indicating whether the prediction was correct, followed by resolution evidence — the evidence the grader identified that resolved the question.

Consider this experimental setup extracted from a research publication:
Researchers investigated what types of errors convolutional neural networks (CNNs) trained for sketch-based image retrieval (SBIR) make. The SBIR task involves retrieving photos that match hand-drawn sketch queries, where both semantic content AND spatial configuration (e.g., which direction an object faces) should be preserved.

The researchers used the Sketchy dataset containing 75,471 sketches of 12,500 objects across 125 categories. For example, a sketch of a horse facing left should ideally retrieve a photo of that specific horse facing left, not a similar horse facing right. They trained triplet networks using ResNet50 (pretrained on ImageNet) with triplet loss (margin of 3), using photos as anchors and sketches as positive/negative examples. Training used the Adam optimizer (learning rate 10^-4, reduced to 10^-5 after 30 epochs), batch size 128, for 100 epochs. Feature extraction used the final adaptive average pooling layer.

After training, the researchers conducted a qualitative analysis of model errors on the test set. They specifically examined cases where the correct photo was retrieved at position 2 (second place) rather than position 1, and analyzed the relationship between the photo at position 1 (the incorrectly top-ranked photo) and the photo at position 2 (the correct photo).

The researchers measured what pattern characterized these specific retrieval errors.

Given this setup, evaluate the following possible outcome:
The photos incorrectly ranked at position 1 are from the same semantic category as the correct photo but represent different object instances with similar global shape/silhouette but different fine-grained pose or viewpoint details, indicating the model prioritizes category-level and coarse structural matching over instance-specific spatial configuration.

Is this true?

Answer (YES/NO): NO